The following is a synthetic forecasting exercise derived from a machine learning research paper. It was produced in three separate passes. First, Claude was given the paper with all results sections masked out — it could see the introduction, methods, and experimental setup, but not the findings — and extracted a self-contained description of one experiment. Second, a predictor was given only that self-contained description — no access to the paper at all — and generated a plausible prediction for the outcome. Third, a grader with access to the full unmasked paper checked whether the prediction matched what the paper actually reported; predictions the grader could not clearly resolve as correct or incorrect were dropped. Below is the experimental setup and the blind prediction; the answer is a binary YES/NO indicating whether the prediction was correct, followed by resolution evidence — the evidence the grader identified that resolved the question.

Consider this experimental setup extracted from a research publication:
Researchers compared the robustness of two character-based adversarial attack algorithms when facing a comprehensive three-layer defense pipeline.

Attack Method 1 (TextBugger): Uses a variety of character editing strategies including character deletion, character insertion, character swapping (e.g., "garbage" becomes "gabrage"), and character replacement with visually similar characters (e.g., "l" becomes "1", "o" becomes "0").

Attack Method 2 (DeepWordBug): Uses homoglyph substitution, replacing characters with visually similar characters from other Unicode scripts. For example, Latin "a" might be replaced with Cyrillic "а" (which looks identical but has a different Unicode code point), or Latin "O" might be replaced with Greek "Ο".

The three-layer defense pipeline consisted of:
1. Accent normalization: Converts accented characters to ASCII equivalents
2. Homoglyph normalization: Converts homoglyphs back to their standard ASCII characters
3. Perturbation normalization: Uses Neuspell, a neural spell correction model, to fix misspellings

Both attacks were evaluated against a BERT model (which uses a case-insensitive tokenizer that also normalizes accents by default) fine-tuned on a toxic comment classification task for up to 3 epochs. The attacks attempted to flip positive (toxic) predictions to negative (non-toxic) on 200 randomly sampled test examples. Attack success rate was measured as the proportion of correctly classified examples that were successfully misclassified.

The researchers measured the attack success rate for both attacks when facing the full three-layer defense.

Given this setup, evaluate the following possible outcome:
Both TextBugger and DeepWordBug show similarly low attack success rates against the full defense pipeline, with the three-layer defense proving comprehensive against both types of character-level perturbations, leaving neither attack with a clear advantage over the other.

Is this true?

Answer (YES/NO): NO